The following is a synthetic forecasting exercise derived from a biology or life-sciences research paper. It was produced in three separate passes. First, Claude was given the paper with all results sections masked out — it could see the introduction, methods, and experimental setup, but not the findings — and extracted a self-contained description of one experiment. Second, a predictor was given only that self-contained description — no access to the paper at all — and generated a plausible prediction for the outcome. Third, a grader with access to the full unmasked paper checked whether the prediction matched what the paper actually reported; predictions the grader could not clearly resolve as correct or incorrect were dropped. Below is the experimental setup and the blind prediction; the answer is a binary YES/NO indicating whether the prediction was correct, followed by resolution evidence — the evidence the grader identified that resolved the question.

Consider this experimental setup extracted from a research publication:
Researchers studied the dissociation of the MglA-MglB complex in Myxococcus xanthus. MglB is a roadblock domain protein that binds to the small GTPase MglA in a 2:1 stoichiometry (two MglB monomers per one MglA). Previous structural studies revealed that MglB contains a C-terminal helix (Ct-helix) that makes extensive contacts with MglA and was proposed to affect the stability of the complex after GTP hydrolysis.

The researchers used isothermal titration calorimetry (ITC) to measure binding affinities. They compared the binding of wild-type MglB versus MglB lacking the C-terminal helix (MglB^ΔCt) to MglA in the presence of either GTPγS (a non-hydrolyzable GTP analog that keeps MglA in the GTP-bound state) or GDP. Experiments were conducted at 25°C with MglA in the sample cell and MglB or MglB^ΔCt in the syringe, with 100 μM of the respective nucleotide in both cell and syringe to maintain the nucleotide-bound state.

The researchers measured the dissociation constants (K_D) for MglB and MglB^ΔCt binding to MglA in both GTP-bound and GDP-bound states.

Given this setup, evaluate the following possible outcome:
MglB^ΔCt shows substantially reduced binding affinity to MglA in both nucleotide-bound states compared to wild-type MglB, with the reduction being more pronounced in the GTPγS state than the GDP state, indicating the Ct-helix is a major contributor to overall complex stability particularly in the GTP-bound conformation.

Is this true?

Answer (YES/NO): NO